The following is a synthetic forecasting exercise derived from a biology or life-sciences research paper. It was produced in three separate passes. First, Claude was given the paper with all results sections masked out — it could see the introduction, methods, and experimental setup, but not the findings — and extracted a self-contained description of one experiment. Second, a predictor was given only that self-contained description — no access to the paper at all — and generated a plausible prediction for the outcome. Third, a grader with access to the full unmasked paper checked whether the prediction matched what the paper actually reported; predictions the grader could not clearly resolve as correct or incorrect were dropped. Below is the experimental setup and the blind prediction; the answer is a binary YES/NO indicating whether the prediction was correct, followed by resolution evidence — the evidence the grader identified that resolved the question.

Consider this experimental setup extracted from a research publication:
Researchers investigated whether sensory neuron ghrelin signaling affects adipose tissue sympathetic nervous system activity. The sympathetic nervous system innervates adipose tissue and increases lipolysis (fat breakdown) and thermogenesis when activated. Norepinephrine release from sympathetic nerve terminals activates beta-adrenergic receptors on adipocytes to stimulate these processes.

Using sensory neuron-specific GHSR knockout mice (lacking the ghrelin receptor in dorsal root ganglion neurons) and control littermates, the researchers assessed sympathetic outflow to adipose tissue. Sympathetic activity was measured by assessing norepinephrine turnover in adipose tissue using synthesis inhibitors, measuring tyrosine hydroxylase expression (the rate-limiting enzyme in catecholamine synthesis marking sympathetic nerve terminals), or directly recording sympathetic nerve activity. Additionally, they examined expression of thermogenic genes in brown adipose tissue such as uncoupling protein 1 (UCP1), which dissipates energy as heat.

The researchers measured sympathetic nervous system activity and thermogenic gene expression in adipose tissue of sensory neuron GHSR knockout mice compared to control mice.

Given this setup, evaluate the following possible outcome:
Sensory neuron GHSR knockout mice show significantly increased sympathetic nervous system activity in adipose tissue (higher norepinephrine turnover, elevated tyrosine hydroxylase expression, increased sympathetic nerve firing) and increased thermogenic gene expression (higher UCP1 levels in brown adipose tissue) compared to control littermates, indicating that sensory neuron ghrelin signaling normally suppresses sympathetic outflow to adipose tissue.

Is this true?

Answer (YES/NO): YES